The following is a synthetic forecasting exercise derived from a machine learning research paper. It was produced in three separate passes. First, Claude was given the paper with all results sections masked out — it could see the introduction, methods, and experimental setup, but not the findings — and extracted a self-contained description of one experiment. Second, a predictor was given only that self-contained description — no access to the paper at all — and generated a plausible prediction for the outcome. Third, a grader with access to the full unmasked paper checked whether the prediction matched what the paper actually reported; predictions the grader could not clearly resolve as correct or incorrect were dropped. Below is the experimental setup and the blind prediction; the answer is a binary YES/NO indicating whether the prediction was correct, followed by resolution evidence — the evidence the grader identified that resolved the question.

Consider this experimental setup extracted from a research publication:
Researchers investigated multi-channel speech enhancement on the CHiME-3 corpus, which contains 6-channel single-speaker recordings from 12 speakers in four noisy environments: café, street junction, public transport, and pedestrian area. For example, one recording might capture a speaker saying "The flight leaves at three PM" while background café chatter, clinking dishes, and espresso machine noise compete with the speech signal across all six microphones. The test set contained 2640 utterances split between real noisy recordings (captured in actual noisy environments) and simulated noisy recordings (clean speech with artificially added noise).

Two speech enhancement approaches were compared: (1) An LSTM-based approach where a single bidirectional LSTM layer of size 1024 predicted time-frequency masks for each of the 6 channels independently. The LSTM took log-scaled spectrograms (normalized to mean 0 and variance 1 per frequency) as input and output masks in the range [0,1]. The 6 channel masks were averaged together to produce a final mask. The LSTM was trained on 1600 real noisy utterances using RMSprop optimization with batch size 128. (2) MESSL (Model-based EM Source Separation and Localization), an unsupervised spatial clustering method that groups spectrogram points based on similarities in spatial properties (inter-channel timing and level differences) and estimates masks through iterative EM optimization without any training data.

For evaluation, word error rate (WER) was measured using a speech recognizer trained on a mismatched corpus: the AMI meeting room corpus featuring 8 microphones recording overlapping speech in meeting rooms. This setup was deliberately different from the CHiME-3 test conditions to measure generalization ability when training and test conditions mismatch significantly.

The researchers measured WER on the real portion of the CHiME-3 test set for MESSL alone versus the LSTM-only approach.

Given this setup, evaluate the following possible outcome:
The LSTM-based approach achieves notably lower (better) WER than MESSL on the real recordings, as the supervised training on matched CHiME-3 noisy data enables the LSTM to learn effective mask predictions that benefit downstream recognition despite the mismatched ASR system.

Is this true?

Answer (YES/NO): YES